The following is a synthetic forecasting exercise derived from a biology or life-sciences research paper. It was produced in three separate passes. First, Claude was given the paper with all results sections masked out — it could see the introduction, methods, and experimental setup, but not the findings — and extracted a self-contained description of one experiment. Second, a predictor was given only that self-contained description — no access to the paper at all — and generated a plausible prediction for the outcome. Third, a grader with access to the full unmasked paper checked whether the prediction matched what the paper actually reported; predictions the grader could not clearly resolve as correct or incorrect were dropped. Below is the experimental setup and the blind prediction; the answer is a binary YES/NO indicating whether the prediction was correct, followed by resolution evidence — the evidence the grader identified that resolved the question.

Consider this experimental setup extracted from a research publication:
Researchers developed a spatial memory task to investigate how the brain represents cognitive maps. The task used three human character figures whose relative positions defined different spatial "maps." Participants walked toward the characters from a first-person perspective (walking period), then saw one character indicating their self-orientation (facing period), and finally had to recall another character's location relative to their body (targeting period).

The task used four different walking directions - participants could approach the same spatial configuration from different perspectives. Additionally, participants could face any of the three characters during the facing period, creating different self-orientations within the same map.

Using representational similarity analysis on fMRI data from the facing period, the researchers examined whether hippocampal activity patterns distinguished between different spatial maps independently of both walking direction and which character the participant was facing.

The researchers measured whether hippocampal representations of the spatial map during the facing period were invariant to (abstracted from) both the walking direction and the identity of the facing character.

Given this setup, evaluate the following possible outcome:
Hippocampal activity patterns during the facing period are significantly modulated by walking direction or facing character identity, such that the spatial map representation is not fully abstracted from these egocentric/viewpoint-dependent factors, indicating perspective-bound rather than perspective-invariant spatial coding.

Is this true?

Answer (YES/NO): NO